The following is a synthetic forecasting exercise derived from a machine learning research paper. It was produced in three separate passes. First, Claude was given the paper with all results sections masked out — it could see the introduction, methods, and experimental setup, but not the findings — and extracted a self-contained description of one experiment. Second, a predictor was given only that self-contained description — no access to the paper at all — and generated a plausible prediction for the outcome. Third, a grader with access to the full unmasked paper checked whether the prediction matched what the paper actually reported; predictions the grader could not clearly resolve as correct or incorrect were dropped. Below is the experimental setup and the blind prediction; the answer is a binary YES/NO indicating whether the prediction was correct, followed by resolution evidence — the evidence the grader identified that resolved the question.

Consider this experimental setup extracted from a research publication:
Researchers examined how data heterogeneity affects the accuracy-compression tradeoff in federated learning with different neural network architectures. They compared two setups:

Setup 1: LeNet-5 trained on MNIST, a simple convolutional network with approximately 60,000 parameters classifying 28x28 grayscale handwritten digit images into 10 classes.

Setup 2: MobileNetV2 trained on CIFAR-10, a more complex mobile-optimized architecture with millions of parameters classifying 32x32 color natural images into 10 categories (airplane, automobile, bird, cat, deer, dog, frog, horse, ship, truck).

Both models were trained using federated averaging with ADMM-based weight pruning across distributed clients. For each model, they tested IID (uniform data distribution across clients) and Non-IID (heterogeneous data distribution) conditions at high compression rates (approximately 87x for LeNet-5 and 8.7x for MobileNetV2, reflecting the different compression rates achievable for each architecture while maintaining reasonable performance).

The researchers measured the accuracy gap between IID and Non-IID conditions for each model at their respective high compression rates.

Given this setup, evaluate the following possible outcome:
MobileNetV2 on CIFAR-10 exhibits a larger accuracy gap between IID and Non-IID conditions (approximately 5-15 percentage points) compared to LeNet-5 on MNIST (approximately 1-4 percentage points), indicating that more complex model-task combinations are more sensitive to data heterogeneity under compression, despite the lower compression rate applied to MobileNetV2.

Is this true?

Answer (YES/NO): NO